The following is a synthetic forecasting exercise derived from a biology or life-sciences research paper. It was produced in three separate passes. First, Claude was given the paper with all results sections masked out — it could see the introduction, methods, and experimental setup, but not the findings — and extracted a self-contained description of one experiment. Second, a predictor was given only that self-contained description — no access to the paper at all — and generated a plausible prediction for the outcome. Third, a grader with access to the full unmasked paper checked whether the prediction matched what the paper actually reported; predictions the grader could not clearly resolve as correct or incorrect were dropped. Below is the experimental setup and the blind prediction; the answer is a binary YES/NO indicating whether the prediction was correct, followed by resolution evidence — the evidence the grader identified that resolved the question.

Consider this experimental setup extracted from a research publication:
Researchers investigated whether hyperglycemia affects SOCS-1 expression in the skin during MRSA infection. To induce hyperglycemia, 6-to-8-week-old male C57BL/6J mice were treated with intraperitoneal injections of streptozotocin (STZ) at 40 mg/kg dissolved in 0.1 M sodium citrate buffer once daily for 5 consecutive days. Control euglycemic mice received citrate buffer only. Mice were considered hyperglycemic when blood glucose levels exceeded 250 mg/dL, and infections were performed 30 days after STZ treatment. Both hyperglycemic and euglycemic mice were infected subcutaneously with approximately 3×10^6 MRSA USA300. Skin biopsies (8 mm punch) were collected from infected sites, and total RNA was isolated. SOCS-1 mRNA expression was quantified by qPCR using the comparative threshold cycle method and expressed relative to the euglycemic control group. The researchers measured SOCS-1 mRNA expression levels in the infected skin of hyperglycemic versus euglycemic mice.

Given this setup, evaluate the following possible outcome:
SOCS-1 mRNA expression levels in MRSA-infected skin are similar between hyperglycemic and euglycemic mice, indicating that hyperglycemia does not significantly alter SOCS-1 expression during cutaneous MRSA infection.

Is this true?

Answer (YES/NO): NO